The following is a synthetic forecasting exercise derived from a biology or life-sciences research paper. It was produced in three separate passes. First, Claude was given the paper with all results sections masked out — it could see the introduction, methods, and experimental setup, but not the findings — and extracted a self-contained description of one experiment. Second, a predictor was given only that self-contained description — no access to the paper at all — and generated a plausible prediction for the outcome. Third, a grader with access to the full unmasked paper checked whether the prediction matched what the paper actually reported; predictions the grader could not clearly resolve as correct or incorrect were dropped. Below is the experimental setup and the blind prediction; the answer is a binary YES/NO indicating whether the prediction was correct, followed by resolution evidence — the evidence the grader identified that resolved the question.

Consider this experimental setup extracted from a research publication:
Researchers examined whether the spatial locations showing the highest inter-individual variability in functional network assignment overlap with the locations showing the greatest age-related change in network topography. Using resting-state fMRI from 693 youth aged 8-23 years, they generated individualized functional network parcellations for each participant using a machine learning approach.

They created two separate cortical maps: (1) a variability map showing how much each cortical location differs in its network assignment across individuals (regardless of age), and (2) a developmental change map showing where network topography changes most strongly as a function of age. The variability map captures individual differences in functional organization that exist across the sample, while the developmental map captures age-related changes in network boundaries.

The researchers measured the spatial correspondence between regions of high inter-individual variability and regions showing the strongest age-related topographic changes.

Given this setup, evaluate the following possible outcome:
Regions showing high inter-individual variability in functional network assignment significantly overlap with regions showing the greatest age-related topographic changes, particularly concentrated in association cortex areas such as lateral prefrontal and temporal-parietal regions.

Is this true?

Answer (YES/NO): YES